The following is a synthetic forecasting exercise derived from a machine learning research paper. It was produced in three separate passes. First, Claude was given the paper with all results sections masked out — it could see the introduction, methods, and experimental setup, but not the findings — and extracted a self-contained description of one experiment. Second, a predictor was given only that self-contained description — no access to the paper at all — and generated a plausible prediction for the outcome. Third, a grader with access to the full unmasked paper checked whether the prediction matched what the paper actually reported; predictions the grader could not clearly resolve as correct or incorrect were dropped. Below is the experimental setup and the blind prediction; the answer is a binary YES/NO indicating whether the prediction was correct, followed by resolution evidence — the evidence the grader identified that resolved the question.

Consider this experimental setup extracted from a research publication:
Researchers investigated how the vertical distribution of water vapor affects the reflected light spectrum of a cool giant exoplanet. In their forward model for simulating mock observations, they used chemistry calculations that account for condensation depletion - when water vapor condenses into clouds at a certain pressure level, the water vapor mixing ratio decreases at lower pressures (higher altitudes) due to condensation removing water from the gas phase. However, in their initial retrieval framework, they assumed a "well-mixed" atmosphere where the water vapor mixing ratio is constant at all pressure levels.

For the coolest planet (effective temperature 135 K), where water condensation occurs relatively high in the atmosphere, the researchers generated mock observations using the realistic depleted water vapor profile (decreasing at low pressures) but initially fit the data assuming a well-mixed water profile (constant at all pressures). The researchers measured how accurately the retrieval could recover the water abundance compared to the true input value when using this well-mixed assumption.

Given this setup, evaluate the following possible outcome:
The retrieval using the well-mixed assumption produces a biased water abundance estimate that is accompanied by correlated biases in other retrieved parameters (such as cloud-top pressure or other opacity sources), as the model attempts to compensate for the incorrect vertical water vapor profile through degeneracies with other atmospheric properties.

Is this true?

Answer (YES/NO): NO